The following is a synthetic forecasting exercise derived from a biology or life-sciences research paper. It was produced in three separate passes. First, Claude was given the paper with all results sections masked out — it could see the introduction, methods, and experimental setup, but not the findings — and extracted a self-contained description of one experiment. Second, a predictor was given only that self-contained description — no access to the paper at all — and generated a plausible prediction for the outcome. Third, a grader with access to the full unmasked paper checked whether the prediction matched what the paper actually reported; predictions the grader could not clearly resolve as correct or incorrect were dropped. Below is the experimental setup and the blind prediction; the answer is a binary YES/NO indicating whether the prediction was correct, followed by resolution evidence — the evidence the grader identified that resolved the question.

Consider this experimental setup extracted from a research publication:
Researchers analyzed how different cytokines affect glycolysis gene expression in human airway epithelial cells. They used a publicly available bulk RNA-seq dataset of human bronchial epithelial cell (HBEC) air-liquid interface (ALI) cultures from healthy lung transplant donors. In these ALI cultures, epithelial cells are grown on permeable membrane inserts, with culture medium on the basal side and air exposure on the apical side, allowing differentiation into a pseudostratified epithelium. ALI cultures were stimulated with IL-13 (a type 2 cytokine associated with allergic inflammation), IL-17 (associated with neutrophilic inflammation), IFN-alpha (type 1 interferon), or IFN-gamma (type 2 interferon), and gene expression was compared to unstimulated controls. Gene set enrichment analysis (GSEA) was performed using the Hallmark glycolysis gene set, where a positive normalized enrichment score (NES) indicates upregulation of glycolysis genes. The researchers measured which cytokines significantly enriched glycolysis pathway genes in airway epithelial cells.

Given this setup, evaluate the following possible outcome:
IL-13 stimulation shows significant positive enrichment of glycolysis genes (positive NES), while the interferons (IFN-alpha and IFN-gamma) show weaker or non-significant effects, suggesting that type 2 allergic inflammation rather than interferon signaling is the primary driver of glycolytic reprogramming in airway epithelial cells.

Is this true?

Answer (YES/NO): NO